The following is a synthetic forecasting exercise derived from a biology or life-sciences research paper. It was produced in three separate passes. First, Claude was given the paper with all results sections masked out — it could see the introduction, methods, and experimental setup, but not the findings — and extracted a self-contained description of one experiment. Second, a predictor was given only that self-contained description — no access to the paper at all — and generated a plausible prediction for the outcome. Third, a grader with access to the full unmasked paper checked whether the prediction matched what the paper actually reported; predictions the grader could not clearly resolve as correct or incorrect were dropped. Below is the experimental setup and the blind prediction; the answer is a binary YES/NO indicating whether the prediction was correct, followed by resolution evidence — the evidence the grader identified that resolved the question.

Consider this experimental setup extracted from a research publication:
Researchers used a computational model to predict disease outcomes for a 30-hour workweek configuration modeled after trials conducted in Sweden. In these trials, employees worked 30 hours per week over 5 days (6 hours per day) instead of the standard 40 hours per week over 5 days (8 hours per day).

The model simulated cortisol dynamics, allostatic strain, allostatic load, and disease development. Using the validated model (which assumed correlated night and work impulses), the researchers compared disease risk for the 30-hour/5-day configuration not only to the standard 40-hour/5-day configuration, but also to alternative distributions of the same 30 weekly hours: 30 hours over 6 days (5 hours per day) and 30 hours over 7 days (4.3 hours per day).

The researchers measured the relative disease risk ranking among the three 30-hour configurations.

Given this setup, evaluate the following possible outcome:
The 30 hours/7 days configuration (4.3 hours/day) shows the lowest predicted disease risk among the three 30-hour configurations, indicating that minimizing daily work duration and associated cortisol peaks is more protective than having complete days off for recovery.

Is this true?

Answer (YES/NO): YES